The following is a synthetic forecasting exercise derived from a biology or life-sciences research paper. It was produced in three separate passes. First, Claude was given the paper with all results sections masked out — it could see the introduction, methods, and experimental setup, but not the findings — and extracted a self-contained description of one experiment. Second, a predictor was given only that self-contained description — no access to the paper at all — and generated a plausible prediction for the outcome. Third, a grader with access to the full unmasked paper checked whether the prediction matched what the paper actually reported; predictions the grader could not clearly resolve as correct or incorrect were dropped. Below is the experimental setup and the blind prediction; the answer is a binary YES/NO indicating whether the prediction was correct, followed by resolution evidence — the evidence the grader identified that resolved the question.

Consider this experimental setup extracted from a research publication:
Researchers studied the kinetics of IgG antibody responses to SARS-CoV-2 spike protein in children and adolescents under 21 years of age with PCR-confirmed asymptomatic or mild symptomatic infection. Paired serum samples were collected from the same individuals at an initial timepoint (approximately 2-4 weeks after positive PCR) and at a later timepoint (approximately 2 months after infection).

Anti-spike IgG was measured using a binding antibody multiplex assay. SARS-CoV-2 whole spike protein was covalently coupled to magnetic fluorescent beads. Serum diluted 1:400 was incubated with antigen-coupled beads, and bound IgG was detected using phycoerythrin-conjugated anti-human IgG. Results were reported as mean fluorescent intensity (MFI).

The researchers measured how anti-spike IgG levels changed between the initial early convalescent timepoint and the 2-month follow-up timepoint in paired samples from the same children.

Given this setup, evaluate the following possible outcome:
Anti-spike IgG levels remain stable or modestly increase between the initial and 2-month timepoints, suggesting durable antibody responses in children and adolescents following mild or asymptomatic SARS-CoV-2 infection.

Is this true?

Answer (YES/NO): YES